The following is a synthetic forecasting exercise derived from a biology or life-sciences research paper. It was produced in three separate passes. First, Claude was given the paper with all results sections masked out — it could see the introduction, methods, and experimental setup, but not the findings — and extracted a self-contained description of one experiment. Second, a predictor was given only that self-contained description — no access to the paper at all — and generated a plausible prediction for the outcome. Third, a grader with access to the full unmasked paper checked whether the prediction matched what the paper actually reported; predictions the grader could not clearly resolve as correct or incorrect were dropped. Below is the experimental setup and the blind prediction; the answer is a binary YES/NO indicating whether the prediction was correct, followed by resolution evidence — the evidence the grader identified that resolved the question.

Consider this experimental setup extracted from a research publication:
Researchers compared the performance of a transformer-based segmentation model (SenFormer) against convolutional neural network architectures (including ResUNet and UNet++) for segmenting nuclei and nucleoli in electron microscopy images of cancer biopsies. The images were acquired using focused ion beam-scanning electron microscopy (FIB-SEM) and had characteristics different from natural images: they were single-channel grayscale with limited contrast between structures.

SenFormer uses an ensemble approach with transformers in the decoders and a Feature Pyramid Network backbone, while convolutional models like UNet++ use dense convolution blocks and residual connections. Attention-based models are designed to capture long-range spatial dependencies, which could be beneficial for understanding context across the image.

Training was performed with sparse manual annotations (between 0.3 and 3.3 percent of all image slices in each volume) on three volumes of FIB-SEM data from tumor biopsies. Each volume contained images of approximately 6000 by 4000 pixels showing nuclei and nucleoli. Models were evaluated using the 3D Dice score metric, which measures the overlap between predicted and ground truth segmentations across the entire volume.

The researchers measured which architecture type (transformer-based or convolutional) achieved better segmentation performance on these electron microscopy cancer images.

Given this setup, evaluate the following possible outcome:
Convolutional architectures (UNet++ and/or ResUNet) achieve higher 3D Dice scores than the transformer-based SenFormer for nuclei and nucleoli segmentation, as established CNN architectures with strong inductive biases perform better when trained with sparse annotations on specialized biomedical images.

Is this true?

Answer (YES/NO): YES